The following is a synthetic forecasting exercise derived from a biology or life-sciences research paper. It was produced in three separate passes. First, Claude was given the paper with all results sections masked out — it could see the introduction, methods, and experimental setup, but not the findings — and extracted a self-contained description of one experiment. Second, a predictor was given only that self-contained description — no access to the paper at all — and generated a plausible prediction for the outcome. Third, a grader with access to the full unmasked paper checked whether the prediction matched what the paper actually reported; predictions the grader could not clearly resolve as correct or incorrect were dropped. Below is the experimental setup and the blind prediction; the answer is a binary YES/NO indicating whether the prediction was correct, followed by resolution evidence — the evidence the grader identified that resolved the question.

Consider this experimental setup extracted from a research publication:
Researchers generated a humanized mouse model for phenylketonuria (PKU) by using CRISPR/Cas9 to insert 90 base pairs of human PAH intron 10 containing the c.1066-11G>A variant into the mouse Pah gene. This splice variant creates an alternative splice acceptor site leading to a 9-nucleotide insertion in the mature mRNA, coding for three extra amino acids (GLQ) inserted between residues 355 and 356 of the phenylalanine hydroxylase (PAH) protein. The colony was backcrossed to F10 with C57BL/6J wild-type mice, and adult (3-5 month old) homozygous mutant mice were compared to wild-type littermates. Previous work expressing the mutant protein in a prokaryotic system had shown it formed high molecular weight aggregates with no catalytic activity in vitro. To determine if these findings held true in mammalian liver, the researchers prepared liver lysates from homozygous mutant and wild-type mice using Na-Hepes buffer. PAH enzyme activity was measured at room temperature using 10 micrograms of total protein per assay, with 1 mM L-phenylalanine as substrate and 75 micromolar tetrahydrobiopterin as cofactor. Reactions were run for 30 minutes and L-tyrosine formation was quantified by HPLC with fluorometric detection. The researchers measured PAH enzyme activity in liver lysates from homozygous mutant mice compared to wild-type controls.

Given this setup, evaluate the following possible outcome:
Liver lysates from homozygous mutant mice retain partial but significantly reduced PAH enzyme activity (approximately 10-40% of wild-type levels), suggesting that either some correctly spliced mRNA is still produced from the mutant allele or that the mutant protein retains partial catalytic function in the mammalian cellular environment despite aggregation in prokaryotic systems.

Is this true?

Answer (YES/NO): NO